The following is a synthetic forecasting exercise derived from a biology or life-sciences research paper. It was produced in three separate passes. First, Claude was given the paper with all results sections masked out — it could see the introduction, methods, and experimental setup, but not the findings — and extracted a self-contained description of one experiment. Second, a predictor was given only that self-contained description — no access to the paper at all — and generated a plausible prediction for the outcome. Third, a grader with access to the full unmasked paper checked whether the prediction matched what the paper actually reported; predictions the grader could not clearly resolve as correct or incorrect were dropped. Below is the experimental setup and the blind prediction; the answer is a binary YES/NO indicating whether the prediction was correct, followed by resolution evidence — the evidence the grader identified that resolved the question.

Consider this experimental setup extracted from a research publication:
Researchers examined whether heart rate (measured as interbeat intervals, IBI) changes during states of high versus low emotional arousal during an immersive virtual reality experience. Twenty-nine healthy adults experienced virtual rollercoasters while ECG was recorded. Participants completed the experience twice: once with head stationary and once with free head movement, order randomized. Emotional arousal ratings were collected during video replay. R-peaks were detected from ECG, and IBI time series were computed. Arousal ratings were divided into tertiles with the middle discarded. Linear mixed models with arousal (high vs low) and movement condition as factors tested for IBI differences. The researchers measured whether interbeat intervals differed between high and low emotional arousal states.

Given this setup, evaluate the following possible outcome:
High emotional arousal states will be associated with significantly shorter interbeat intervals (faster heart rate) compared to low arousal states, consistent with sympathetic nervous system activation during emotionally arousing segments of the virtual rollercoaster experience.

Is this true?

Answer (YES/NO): NO